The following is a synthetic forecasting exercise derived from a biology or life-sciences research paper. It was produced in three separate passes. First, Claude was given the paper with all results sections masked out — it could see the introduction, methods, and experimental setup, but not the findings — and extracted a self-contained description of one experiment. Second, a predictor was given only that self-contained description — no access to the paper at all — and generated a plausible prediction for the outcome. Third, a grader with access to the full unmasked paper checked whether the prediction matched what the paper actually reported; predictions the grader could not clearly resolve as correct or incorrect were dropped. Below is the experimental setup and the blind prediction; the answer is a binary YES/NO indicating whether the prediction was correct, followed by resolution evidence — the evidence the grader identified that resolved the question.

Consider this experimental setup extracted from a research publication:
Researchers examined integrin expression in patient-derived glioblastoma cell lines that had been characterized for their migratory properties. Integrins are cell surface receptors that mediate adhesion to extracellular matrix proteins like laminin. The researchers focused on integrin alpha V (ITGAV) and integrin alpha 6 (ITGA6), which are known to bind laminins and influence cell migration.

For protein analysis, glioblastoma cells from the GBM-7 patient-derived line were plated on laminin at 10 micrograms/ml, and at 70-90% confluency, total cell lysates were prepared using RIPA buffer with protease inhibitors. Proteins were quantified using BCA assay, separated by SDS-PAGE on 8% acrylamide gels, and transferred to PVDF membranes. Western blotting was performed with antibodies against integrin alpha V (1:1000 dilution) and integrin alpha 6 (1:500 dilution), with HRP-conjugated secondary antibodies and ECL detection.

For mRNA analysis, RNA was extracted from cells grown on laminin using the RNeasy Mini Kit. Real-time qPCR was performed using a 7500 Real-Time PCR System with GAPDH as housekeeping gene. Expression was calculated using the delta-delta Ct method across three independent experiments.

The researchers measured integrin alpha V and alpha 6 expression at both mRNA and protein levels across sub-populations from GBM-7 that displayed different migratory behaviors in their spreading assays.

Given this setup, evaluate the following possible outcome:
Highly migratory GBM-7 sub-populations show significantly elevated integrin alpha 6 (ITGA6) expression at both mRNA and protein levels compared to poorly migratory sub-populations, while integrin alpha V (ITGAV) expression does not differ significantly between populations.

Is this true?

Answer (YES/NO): YES